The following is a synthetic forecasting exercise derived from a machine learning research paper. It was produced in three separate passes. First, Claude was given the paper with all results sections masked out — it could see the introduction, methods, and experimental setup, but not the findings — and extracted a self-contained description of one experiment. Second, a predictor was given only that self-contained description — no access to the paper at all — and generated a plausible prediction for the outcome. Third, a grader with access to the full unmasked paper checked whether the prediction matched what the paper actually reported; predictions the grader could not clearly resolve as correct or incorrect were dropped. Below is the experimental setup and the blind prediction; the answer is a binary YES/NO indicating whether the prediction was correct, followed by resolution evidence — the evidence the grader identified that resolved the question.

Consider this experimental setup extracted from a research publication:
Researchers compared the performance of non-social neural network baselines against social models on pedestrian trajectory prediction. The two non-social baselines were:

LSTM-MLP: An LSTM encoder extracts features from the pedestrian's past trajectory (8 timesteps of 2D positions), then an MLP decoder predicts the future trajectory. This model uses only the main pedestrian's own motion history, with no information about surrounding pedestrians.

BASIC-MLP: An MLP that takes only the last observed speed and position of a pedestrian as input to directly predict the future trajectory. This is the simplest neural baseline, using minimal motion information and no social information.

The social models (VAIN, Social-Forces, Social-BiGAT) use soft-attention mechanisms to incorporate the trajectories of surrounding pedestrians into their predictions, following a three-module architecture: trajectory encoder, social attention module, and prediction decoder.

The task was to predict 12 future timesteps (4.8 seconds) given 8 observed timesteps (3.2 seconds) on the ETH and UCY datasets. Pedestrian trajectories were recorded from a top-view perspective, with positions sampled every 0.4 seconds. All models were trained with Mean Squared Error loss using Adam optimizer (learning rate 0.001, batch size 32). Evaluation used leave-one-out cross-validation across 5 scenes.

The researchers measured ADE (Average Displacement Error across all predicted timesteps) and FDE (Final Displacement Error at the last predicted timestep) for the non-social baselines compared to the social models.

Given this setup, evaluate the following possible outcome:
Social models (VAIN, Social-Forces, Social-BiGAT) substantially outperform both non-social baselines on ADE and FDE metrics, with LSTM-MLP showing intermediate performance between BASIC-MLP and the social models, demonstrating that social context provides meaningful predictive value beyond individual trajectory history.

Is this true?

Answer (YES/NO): NO